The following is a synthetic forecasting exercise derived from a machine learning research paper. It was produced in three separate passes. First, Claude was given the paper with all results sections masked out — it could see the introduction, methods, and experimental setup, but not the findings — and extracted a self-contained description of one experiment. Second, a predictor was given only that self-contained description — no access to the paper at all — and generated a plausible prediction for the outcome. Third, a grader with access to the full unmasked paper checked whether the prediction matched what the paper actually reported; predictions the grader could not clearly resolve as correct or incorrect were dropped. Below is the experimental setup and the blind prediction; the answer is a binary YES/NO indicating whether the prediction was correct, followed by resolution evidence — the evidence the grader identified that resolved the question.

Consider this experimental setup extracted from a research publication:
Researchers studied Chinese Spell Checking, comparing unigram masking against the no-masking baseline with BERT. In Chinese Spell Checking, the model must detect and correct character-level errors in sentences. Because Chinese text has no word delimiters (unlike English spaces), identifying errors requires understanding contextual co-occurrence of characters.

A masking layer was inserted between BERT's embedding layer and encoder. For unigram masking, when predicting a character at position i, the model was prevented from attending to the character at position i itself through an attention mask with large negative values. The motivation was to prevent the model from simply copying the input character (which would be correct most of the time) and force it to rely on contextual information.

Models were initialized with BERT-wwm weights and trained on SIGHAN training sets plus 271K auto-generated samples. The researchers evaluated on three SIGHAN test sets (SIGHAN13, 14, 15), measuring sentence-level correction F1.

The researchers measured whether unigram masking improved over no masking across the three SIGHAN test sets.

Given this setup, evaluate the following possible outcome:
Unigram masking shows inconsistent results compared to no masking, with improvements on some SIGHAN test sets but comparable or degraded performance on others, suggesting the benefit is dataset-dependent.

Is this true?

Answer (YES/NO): NO